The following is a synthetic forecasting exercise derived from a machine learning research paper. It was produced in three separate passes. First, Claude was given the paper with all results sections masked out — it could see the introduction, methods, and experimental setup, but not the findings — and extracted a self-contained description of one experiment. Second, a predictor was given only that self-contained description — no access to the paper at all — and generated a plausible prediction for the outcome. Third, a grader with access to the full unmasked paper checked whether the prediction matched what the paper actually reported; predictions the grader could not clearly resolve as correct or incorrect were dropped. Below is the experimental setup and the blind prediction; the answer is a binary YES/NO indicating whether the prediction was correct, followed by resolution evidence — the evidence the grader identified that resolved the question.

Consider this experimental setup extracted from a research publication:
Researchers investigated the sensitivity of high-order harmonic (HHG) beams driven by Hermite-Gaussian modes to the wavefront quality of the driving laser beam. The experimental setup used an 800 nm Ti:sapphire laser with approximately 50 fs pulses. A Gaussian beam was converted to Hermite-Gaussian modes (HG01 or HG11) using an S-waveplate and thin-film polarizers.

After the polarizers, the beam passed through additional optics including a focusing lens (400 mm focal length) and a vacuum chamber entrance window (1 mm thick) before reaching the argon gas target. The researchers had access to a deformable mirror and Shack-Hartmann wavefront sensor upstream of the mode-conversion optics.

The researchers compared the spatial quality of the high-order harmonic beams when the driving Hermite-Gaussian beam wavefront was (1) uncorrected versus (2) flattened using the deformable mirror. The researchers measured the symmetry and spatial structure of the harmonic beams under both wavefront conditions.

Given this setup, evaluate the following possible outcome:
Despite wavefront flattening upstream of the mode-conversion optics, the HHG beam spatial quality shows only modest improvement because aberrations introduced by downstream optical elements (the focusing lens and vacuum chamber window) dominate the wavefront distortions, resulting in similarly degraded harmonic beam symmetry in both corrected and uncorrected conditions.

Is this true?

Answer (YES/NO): NO